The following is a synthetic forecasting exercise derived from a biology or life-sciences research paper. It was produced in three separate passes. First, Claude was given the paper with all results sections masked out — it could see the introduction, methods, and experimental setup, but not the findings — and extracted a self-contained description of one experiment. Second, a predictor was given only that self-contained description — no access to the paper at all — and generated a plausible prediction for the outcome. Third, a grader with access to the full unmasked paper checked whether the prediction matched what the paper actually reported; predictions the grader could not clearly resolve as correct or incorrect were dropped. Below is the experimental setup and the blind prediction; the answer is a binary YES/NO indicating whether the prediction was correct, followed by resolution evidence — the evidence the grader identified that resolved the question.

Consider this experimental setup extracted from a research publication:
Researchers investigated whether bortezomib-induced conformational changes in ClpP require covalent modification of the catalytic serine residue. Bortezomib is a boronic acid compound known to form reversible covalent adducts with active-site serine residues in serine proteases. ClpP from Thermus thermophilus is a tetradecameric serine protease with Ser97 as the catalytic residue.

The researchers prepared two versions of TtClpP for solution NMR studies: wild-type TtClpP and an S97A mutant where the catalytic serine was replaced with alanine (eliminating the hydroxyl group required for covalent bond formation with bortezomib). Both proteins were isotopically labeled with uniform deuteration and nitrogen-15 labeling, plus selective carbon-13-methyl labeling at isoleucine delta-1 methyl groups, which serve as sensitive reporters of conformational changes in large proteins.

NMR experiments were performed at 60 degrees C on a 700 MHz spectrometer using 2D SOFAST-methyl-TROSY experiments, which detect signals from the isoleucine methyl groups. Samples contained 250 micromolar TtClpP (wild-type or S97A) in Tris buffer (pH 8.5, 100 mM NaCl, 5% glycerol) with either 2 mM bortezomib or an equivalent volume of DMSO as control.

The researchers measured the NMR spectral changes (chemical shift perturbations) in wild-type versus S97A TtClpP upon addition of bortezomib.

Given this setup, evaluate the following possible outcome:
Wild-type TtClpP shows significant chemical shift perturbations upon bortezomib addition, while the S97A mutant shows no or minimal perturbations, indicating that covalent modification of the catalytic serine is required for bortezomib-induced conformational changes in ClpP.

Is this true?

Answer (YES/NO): YES